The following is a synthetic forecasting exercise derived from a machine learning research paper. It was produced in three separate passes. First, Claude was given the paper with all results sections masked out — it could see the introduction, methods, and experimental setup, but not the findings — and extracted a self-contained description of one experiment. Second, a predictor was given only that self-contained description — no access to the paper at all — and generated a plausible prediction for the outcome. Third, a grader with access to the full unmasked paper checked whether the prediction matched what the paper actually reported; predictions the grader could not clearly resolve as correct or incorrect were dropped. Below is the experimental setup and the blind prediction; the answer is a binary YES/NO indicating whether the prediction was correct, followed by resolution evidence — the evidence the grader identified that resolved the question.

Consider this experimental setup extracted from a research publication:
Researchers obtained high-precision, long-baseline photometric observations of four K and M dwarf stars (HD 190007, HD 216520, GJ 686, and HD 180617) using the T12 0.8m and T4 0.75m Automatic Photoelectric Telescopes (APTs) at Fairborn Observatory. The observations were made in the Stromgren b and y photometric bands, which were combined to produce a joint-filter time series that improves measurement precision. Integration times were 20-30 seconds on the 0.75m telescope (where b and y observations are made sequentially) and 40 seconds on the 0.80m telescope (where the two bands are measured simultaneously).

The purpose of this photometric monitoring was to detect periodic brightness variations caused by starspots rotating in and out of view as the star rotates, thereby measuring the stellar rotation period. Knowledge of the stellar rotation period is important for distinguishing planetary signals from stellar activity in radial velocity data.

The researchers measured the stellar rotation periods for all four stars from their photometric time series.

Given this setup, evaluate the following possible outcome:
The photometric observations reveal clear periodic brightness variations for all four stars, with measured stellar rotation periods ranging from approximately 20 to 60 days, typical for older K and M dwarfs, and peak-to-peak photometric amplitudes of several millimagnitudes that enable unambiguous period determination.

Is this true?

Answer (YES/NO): NO